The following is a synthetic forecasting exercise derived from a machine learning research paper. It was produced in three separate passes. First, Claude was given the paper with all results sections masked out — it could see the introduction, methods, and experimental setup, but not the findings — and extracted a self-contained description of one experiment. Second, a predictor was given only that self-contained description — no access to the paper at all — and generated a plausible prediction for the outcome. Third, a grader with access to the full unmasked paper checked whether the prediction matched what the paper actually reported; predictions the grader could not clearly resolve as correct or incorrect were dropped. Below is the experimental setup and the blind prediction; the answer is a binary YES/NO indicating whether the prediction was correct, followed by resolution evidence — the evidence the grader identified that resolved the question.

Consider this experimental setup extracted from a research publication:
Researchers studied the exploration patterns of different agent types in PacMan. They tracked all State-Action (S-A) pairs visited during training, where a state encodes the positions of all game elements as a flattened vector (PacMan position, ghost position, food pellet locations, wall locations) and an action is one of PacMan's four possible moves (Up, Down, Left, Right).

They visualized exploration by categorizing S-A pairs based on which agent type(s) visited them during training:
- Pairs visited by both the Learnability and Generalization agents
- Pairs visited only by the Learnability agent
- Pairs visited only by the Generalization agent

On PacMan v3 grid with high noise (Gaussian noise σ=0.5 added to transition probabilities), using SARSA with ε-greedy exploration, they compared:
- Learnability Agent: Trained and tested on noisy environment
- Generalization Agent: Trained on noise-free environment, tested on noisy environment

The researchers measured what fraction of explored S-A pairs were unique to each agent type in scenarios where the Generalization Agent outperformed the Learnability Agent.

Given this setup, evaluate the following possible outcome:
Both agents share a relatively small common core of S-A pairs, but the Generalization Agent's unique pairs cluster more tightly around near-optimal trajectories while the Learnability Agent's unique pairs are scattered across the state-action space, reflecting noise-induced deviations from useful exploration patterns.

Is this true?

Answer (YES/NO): NO